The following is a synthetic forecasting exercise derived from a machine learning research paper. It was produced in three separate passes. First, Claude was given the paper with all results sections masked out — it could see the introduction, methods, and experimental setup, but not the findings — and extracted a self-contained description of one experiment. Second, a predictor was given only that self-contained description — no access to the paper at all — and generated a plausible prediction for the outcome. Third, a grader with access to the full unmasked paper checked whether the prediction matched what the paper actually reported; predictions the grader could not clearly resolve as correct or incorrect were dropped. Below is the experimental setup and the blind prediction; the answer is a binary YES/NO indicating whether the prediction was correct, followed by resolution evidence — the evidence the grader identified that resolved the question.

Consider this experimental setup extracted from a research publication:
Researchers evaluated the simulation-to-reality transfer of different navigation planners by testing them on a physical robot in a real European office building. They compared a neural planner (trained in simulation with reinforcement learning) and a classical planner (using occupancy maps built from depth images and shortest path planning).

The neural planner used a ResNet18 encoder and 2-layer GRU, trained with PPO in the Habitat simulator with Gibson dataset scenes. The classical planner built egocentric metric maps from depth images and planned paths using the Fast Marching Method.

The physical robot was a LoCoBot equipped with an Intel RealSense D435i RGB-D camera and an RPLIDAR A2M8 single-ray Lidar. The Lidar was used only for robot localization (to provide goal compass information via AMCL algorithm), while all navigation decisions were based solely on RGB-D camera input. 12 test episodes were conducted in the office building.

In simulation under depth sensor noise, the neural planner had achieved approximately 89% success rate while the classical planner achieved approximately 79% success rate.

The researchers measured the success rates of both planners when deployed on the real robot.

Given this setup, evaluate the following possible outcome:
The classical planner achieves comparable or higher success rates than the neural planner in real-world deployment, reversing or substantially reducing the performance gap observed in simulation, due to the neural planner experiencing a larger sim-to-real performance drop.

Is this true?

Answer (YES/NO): NO